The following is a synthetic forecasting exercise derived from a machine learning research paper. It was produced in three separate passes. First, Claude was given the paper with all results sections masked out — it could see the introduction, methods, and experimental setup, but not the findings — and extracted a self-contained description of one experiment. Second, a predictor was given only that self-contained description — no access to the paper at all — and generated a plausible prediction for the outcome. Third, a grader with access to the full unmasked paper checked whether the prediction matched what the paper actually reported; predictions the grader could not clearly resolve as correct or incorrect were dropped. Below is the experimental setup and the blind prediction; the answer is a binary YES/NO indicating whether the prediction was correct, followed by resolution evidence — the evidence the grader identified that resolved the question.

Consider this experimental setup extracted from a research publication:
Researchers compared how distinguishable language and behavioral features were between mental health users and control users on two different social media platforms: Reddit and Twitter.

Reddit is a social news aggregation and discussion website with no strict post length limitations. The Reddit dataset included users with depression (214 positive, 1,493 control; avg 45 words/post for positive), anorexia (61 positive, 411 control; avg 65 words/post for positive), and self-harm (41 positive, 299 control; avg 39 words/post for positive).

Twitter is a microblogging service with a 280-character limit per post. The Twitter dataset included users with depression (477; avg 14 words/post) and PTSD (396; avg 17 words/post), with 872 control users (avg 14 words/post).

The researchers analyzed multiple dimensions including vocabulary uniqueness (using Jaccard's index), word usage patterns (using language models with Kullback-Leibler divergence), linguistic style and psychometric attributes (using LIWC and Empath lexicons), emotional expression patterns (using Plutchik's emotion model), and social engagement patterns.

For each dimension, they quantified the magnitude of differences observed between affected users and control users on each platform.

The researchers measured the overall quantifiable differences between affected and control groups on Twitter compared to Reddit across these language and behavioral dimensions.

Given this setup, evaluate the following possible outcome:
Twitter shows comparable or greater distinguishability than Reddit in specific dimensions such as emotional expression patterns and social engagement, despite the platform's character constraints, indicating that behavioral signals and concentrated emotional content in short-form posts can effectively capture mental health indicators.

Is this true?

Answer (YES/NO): NO